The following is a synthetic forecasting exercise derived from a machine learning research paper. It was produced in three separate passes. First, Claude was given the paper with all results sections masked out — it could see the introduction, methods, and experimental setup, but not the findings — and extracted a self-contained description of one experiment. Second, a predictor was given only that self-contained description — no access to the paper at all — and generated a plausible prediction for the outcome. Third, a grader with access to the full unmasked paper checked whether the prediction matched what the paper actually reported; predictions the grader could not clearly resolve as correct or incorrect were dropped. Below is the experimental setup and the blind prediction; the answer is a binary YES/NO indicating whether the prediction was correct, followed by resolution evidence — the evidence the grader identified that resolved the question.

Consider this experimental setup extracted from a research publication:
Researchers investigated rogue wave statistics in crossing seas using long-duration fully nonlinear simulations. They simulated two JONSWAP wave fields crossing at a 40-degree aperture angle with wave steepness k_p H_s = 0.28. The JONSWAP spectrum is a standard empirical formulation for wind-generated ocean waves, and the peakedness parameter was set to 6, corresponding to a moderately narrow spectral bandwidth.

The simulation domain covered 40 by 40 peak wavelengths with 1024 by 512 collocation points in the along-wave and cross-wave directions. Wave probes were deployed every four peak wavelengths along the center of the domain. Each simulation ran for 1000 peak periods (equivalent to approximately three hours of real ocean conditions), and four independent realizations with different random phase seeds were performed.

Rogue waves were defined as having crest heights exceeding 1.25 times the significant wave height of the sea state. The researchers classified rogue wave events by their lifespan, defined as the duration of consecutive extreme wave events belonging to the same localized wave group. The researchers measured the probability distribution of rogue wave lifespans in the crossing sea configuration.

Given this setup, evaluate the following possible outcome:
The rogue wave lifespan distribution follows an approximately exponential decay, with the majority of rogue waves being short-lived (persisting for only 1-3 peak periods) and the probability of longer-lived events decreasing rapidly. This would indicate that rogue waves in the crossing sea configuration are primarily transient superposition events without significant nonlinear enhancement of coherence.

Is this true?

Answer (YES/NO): NO